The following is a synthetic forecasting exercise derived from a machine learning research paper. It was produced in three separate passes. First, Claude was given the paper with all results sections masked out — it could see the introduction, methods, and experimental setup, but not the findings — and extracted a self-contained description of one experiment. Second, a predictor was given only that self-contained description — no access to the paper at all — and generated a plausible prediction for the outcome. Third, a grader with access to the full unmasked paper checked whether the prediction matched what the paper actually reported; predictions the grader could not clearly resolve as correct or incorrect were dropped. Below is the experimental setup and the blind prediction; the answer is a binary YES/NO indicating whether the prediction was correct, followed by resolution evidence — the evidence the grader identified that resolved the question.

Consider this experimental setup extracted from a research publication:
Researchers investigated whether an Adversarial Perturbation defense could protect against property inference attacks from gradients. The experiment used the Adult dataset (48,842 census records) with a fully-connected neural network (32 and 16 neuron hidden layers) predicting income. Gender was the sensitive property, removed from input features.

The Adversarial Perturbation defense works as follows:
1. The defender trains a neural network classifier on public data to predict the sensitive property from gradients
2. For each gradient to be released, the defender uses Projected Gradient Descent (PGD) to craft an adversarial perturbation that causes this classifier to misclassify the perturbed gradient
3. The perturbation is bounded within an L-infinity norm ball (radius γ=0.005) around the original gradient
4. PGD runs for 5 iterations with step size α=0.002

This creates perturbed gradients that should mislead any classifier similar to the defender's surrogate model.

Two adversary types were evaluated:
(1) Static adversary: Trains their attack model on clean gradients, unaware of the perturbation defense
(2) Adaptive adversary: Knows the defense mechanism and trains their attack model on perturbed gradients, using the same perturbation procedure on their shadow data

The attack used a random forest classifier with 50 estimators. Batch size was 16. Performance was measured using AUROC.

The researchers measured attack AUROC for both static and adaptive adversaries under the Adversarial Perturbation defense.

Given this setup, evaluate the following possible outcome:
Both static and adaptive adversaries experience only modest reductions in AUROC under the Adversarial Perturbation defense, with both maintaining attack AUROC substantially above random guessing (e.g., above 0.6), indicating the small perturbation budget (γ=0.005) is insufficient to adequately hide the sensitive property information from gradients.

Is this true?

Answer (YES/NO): NO